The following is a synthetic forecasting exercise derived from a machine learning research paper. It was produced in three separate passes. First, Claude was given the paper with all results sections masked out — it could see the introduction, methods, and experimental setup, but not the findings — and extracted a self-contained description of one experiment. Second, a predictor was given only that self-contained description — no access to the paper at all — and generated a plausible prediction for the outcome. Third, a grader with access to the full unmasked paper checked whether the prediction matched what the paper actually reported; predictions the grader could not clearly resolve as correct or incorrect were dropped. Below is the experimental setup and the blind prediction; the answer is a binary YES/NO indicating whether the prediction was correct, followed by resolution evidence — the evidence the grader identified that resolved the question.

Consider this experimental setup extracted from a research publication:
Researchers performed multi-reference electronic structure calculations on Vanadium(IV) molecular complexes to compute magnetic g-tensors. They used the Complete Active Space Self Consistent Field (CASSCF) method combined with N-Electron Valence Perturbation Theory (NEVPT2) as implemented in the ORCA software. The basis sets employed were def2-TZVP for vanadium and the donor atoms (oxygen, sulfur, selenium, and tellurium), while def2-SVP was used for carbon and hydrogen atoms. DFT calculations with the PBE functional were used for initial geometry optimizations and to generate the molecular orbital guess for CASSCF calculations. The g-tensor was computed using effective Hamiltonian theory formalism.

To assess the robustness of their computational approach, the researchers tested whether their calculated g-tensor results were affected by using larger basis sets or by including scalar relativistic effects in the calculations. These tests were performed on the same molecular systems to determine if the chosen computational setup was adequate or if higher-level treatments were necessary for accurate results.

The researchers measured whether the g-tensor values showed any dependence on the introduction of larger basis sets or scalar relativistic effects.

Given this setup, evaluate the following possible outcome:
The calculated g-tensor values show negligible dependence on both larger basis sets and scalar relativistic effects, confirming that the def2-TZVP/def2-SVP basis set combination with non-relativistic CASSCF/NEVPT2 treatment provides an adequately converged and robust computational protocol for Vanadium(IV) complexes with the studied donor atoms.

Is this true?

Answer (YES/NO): YES